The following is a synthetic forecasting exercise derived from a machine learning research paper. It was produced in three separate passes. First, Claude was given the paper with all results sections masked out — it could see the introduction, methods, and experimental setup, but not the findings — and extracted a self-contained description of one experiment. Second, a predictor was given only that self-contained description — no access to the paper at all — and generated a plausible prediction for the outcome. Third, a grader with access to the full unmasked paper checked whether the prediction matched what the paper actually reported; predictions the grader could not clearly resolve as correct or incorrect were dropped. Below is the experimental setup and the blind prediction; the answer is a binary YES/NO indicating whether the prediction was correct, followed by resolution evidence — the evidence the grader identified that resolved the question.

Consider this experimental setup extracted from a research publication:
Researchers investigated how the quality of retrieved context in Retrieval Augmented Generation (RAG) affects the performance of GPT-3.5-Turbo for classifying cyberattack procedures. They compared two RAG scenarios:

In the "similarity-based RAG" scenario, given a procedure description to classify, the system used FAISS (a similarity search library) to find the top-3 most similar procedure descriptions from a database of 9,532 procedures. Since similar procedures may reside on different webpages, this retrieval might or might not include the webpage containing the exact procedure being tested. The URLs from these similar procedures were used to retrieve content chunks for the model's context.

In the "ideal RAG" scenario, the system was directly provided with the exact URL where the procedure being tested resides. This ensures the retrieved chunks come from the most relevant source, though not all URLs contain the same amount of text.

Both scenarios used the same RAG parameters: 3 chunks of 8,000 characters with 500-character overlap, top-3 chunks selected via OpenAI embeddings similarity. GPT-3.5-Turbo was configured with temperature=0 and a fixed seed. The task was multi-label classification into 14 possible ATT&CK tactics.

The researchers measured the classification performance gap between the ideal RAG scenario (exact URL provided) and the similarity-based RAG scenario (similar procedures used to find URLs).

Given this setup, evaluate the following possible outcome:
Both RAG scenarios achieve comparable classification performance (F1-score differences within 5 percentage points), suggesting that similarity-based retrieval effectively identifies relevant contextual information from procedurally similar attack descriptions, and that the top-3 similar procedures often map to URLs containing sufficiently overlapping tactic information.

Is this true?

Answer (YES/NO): NO